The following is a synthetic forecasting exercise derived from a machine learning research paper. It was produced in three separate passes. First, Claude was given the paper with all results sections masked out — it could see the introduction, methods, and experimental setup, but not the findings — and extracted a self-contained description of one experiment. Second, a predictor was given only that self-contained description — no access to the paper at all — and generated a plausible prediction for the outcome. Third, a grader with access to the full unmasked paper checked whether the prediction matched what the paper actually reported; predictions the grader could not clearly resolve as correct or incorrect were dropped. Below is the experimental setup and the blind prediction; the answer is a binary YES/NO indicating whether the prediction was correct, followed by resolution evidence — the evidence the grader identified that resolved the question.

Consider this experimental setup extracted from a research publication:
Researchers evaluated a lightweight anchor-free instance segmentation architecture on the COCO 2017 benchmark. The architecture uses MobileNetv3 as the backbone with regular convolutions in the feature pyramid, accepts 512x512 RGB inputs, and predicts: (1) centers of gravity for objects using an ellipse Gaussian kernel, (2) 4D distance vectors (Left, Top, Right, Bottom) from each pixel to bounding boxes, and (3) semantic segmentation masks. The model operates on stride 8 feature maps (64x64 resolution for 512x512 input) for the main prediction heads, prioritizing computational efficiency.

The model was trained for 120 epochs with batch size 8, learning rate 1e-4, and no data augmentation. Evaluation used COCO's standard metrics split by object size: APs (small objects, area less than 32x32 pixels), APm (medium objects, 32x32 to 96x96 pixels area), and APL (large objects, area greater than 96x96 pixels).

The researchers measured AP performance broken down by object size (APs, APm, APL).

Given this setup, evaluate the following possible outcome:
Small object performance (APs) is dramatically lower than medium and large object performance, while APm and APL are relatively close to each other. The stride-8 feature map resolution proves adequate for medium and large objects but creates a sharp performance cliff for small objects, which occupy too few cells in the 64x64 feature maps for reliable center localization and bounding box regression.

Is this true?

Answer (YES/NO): YES